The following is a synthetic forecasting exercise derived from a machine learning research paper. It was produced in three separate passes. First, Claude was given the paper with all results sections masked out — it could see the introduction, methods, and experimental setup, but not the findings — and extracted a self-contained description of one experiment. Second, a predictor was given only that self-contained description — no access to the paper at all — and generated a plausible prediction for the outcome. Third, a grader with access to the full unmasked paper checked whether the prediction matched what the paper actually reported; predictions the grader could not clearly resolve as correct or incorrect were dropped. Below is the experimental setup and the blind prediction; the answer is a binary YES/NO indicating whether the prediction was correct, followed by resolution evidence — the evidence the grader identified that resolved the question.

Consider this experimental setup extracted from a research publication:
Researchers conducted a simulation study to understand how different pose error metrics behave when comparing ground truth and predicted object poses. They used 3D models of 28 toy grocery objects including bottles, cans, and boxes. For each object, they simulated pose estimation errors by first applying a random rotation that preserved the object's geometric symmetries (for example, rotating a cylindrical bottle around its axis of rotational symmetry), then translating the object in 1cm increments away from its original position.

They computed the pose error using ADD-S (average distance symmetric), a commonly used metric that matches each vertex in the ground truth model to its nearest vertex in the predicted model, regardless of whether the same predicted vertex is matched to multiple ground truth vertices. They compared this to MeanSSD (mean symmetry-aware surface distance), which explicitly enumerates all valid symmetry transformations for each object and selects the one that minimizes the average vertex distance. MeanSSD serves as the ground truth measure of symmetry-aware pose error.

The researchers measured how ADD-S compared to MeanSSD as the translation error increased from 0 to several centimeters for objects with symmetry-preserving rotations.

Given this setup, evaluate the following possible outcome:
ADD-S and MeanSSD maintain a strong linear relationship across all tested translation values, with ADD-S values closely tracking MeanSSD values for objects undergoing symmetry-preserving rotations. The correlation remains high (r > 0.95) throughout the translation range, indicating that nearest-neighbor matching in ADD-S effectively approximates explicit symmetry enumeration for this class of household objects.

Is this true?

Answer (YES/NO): NO